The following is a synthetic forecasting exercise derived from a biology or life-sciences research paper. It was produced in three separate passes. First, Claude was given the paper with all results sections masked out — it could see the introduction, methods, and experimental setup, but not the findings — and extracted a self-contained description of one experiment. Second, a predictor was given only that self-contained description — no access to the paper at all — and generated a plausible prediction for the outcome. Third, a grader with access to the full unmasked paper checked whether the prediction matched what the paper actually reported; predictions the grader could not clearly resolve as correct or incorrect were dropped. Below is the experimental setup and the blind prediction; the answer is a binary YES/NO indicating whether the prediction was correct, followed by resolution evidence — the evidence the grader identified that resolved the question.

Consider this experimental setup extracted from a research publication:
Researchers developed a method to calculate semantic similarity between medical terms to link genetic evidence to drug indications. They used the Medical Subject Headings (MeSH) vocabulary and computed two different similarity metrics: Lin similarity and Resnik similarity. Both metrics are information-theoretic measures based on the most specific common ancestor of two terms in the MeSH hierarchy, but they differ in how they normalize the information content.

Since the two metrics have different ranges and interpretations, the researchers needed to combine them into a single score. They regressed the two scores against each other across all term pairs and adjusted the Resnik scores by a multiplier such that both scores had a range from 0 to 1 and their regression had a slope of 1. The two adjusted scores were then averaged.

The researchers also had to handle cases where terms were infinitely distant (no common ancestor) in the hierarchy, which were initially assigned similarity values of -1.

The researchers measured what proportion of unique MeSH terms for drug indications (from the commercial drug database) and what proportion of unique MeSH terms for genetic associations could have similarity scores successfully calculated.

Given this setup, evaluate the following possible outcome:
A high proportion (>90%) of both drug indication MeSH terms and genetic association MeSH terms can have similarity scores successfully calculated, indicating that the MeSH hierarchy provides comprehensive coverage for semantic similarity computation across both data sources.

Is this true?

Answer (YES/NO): NO